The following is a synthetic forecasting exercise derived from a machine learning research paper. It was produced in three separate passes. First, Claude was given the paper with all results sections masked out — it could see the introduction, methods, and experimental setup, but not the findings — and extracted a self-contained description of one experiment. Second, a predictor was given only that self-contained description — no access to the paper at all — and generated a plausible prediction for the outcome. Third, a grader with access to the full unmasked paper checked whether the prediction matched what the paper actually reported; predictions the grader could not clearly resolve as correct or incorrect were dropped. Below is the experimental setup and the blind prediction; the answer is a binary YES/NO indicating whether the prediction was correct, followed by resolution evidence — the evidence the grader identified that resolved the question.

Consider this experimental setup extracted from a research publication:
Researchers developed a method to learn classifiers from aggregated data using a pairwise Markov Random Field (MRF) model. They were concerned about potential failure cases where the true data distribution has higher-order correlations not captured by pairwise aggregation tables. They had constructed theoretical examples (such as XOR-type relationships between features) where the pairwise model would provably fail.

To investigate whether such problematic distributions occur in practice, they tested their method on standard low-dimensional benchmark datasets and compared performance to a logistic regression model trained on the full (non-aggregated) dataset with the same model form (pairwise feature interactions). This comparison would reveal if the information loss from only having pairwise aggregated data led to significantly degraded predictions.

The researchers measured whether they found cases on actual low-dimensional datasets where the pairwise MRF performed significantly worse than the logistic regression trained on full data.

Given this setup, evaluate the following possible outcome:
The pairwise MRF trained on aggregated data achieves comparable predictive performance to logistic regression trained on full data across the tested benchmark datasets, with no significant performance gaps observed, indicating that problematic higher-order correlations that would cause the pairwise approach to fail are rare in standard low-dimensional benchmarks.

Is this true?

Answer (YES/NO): YES